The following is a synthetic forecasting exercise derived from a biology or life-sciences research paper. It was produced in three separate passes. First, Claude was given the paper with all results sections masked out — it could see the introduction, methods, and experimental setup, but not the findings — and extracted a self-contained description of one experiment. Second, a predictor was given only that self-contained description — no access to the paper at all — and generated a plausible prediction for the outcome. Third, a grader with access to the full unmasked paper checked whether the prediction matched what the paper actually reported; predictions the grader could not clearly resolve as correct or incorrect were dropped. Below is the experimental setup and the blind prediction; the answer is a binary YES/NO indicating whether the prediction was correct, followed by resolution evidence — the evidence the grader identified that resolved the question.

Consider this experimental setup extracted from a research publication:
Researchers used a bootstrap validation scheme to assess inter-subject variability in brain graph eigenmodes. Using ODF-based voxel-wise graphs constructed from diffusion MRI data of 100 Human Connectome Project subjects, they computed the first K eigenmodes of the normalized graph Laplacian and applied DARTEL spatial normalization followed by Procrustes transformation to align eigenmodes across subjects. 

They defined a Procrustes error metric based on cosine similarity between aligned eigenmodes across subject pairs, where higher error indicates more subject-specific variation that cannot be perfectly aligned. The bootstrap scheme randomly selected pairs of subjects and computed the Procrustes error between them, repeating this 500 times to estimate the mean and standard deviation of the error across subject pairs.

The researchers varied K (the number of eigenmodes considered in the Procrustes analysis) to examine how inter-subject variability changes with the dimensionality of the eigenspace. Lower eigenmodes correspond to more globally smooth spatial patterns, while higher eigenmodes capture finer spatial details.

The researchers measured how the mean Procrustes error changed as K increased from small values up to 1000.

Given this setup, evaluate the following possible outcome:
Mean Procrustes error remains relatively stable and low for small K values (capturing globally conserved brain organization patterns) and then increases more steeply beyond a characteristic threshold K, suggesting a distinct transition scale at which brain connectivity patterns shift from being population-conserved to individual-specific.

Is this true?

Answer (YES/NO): NO